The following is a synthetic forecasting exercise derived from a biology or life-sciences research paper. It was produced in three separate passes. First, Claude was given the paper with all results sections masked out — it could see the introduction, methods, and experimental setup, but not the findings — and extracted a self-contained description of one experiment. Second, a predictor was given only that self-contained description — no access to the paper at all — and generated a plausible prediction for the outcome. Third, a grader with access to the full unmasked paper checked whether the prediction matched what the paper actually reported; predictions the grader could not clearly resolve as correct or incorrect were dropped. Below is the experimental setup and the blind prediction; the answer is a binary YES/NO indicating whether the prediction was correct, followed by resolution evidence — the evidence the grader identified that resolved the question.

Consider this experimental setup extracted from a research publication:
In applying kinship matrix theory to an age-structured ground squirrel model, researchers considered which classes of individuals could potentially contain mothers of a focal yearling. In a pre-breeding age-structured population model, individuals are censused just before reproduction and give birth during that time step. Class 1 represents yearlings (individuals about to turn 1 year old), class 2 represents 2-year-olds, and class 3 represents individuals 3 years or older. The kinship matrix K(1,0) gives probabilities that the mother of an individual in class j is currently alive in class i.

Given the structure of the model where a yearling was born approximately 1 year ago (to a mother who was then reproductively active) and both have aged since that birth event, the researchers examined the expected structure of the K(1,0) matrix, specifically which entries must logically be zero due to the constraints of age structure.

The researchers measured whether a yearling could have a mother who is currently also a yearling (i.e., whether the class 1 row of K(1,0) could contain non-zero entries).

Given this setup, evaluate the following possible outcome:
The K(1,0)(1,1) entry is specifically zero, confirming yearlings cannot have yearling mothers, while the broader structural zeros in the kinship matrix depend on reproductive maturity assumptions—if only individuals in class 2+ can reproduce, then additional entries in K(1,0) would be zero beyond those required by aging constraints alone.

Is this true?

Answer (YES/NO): YES